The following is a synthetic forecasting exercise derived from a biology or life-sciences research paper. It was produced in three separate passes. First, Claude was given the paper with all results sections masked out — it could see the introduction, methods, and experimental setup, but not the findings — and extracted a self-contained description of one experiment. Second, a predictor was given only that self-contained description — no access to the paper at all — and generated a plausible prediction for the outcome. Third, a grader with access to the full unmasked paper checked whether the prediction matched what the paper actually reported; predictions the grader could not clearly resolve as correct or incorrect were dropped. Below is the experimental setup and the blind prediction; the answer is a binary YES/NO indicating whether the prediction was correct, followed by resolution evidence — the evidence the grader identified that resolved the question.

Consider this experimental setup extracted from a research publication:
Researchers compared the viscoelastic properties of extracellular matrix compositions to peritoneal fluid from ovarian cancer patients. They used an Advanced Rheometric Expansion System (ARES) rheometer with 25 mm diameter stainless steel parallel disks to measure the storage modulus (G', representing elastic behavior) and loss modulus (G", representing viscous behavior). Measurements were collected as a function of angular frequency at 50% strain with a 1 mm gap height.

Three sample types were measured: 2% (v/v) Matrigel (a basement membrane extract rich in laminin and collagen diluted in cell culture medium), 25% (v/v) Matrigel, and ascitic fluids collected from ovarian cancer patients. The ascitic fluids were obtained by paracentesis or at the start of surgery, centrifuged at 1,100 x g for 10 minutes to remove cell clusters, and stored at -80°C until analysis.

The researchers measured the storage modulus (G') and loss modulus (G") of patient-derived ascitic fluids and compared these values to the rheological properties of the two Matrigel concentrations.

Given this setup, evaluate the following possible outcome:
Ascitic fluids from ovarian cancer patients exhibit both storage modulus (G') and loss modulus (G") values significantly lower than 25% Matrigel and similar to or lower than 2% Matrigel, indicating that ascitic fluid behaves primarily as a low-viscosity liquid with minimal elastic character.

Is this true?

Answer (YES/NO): NO